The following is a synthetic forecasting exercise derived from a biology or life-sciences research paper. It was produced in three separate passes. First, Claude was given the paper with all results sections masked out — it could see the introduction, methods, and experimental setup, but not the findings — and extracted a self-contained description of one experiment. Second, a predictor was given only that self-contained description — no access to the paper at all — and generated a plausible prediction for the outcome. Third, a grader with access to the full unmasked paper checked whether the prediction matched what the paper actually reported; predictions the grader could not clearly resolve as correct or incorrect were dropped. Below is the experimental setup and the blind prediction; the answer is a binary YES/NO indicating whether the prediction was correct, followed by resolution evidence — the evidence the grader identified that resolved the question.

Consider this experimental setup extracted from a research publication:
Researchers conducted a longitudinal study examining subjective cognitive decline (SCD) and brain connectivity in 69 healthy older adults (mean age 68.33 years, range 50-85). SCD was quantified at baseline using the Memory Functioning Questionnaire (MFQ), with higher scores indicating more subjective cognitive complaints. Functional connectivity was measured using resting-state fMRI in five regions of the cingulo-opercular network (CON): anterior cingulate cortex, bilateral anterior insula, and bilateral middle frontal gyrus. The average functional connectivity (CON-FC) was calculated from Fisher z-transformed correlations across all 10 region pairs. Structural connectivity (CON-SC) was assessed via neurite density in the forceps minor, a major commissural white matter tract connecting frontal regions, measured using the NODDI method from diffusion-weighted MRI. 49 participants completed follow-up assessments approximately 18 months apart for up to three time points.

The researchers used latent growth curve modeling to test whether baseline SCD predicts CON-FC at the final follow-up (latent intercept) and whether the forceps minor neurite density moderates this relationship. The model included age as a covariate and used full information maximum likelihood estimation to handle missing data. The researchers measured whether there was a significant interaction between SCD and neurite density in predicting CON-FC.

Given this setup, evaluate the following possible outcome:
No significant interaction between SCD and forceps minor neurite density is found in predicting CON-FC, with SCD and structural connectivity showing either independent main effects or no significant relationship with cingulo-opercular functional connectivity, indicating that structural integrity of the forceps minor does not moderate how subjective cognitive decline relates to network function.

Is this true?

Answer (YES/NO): NO